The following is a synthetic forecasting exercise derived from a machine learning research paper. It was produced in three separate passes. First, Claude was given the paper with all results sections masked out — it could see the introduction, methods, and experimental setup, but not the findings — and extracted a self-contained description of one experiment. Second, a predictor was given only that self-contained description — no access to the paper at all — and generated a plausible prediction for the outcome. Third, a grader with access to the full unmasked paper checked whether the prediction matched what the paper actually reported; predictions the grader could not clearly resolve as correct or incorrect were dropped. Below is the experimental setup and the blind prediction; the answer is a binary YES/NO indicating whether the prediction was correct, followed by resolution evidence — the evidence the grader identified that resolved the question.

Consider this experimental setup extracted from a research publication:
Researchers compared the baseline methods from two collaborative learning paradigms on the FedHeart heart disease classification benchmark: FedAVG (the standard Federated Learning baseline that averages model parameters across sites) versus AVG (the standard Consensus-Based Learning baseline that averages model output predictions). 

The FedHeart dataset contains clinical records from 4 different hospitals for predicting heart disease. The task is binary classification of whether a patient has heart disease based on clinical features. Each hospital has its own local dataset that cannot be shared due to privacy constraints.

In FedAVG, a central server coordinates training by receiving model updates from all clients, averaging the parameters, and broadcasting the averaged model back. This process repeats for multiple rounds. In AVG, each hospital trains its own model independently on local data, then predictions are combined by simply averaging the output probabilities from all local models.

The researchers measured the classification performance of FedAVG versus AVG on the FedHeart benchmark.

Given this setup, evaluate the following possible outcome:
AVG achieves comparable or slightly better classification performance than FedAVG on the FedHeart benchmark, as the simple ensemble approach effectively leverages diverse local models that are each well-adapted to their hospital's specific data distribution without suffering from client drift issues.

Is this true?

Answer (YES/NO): NO